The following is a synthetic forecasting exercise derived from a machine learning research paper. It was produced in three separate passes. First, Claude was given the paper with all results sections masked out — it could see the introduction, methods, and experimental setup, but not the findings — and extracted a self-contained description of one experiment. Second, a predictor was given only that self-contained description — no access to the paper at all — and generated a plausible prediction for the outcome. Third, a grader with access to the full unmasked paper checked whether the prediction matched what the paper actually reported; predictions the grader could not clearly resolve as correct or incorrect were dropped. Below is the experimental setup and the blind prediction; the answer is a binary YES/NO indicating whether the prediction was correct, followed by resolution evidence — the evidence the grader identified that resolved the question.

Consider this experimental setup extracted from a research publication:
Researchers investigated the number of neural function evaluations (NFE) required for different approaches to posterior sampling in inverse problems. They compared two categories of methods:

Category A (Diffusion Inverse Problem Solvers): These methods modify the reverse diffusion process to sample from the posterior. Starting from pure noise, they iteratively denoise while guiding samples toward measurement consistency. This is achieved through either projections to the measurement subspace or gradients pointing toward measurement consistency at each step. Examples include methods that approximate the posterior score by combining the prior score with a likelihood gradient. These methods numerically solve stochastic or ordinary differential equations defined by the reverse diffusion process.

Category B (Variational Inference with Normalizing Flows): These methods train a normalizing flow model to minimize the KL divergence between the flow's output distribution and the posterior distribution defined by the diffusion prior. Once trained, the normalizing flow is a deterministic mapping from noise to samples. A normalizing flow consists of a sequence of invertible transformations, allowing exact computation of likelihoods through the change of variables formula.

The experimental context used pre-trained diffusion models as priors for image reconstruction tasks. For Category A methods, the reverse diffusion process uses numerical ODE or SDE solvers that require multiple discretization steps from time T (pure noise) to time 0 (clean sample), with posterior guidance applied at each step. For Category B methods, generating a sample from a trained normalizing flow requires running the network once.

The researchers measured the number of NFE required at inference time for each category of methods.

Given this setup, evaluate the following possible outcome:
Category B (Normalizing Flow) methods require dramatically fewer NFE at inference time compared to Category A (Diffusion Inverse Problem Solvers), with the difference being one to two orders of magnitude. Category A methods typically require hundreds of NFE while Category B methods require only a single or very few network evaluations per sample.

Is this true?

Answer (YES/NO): NO